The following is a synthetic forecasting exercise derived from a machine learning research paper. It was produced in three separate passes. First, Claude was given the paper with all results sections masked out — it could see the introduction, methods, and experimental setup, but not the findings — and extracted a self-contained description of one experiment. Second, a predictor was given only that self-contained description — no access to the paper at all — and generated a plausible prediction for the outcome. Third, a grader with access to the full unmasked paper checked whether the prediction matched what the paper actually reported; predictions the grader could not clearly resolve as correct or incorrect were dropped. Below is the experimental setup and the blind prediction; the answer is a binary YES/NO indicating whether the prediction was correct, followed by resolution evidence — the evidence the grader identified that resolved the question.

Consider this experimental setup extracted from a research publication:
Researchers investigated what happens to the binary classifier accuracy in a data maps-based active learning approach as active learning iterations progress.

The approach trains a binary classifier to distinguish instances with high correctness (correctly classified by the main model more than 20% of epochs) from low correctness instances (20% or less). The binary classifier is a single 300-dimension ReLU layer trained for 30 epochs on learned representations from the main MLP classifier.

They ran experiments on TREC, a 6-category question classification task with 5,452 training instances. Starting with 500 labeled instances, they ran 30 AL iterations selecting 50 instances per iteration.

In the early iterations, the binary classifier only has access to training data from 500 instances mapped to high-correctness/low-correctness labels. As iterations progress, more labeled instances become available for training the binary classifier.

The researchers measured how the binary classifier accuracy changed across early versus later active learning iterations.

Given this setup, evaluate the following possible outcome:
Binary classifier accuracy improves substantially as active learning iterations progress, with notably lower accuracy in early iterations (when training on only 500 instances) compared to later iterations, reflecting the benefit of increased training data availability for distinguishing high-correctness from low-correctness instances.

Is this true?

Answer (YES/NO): YES